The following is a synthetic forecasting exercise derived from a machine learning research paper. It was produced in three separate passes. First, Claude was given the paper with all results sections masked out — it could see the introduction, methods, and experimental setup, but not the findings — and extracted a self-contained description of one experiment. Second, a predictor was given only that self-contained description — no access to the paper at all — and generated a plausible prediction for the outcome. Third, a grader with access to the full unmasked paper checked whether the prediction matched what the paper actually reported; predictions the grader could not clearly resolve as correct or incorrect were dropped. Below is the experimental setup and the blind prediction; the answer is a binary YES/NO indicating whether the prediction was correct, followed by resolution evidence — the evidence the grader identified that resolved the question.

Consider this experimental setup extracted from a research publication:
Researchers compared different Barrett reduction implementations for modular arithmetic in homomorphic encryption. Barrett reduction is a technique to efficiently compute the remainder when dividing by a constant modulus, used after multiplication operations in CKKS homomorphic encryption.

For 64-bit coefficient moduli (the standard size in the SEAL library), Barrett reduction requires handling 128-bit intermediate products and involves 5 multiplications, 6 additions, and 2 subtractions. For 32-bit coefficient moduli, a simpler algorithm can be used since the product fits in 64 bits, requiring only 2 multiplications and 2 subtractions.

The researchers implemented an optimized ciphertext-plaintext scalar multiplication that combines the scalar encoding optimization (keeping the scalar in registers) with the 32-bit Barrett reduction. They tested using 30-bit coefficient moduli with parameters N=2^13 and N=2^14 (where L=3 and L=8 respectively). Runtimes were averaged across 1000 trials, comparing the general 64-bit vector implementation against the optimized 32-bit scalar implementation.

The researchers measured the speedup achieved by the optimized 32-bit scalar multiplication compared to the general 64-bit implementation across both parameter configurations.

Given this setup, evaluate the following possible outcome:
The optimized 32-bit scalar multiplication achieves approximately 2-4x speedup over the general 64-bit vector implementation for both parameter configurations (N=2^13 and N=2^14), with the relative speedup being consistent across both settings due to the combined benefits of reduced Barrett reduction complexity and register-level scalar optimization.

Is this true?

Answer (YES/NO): YES